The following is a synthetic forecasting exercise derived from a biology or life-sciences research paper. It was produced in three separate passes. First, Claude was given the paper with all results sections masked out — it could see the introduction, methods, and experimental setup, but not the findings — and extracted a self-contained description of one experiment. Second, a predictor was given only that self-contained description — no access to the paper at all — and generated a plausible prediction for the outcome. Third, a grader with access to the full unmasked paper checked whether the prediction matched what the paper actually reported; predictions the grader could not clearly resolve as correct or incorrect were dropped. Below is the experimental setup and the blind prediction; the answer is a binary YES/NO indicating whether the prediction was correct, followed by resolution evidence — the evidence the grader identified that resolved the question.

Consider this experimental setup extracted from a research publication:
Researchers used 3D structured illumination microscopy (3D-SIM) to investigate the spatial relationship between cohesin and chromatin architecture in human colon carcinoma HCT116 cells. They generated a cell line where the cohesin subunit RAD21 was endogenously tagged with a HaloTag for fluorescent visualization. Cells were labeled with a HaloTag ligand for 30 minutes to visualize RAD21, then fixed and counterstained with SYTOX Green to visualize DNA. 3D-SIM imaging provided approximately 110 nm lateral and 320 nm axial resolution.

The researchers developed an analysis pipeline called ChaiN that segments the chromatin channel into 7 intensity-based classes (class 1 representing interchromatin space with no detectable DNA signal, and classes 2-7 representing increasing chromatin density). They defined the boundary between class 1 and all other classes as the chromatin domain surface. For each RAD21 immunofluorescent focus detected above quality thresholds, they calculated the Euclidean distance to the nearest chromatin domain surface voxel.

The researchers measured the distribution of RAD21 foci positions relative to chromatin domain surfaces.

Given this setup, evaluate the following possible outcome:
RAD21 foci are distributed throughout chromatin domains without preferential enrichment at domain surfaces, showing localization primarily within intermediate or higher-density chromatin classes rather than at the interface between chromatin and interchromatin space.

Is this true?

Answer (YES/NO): NO